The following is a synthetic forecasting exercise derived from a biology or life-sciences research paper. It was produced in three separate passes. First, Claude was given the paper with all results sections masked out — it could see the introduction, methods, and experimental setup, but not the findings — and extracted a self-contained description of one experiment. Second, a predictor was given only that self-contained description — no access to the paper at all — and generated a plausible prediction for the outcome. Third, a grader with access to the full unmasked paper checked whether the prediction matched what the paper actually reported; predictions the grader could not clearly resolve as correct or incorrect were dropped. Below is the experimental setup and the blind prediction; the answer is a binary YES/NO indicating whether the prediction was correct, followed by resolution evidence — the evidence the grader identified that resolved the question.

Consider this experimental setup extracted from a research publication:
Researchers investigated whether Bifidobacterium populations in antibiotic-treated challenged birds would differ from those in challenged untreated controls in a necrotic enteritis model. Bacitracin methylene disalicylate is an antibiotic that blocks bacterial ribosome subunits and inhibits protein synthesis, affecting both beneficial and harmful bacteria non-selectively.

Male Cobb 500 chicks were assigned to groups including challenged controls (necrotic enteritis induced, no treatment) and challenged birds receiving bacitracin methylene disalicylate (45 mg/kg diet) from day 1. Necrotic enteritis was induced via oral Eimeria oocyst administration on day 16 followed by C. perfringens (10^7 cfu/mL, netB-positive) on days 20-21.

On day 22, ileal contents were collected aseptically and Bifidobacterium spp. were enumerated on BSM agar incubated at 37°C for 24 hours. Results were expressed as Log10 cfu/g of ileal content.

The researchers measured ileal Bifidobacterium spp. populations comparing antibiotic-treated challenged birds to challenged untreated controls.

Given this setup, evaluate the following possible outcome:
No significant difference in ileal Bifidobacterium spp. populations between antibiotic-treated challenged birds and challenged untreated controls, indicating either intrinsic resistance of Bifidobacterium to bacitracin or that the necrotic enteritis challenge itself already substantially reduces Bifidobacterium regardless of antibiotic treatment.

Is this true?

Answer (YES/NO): NO